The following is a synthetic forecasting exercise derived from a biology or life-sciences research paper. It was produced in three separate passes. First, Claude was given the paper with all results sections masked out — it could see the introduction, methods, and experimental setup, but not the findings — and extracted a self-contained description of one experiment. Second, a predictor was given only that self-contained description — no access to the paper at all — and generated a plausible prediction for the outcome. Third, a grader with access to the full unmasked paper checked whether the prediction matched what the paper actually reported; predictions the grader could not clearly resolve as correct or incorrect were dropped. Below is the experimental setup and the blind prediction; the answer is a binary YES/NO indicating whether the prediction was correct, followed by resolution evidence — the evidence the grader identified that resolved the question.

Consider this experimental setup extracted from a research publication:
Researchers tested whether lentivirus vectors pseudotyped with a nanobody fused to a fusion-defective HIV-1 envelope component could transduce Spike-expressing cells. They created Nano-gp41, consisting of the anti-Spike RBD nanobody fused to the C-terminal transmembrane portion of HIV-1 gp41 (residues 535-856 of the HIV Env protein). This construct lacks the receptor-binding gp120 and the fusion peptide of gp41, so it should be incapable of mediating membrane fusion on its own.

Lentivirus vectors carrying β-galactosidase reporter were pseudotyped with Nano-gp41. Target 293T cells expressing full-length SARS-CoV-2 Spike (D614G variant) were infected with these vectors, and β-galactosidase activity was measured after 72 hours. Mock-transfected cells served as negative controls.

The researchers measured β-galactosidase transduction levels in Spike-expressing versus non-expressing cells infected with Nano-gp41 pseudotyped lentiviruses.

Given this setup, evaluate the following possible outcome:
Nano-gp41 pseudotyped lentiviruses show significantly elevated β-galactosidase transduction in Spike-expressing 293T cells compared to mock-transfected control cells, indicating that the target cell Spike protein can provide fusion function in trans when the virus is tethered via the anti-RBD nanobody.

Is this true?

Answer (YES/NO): YES